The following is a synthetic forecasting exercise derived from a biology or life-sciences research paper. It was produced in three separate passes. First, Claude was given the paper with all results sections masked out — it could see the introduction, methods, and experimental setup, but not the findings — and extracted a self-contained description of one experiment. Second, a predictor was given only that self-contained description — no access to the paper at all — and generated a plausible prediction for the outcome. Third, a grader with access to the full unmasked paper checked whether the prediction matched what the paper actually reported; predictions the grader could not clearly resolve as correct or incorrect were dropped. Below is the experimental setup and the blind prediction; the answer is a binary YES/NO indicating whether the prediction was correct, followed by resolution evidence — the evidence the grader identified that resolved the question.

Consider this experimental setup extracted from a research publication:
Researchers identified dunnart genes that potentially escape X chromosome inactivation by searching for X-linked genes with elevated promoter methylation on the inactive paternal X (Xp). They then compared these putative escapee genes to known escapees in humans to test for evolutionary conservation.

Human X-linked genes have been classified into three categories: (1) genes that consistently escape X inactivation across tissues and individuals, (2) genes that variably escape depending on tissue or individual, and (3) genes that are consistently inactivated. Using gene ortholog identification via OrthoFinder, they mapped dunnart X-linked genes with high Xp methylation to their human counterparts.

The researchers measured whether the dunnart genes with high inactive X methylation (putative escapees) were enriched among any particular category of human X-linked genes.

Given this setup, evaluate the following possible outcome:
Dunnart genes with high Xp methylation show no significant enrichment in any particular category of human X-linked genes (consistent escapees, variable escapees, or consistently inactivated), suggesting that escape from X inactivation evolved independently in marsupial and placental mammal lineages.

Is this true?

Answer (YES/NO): NO